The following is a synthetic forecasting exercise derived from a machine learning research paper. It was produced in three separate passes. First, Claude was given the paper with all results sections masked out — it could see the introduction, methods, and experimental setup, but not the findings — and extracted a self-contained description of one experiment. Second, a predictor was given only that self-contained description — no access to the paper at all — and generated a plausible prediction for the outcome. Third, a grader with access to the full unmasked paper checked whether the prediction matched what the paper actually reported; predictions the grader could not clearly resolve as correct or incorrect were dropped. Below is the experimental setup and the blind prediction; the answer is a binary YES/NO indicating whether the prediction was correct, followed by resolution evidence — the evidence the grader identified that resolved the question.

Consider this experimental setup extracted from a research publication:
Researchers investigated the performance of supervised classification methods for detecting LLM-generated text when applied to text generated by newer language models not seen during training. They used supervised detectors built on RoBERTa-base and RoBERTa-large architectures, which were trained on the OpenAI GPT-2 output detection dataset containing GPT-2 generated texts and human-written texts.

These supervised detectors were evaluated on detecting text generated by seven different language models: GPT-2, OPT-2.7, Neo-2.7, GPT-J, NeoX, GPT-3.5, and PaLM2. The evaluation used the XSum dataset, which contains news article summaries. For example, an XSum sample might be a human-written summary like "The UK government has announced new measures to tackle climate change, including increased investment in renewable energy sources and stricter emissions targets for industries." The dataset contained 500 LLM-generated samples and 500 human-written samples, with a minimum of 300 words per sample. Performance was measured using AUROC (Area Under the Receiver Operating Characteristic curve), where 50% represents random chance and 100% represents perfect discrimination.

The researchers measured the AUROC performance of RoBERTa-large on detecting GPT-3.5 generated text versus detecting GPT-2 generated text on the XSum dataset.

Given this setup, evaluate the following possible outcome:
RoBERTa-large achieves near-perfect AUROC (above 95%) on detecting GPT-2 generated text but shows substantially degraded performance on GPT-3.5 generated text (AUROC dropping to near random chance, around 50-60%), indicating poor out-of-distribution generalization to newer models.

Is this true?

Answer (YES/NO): YES